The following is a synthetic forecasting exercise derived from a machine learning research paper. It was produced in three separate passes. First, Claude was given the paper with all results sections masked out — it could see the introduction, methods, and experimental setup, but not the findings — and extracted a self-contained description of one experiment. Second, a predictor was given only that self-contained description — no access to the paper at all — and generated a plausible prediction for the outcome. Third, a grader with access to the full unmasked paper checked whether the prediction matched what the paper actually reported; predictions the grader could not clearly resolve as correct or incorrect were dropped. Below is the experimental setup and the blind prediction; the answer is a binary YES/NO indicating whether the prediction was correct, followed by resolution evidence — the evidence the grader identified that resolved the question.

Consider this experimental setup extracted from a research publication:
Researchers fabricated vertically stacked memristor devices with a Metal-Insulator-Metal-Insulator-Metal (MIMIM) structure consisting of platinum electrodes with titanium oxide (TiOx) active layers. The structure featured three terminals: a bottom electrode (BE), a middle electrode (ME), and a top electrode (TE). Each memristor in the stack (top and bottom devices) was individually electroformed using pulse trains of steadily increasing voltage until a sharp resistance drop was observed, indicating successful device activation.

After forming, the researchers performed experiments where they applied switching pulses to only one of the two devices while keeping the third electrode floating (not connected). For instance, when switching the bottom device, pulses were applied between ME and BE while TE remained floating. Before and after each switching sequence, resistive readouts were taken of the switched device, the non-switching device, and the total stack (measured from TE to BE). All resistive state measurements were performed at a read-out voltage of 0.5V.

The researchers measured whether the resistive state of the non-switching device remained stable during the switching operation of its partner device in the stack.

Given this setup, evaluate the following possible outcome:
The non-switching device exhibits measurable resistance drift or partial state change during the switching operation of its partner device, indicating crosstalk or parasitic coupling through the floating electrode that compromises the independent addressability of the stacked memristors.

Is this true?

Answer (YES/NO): NO